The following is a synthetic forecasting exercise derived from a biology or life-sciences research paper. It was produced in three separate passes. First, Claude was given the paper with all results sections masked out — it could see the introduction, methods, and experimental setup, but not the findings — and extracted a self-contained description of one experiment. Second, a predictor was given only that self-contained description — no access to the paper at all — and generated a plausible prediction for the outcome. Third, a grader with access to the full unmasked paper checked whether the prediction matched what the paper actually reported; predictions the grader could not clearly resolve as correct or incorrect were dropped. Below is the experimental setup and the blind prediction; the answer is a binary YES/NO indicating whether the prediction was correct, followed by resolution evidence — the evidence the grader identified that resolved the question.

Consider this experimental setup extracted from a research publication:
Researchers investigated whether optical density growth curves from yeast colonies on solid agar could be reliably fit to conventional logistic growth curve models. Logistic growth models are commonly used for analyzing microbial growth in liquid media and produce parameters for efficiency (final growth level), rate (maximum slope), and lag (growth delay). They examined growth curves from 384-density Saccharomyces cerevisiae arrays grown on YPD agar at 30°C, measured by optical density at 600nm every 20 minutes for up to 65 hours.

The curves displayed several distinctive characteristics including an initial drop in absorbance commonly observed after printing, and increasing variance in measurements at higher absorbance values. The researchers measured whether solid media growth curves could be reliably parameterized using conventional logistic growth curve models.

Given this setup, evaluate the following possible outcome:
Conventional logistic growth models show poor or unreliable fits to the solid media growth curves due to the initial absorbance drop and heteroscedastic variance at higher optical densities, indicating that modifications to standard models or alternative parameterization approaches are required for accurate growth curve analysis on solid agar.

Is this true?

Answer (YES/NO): YES